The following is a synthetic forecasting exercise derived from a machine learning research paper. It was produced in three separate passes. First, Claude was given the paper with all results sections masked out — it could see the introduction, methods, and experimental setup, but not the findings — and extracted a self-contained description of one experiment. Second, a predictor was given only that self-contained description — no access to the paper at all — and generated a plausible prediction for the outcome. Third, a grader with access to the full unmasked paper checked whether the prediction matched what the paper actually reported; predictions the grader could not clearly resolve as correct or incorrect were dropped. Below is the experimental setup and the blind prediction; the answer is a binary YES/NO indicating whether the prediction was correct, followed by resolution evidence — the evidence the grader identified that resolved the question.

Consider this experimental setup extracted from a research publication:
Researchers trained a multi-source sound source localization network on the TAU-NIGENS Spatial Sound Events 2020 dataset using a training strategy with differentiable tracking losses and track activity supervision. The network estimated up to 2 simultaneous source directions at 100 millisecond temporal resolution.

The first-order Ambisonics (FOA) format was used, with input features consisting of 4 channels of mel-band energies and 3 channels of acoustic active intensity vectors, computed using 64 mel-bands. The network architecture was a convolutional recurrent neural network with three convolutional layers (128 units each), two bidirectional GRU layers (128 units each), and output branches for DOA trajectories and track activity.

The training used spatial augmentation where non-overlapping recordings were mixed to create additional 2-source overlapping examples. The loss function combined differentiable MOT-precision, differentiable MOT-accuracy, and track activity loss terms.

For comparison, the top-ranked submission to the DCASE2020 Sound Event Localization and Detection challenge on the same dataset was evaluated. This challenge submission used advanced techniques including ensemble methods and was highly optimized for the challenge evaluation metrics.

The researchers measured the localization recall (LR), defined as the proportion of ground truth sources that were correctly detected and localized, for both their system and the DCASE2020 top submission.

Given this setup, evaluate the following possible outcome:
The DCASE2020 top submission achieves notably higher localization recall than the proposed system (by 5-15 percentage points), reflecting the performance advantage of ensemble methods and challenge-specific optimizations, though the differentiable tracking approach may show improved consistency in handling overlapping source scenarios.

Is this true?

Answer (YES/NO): NO